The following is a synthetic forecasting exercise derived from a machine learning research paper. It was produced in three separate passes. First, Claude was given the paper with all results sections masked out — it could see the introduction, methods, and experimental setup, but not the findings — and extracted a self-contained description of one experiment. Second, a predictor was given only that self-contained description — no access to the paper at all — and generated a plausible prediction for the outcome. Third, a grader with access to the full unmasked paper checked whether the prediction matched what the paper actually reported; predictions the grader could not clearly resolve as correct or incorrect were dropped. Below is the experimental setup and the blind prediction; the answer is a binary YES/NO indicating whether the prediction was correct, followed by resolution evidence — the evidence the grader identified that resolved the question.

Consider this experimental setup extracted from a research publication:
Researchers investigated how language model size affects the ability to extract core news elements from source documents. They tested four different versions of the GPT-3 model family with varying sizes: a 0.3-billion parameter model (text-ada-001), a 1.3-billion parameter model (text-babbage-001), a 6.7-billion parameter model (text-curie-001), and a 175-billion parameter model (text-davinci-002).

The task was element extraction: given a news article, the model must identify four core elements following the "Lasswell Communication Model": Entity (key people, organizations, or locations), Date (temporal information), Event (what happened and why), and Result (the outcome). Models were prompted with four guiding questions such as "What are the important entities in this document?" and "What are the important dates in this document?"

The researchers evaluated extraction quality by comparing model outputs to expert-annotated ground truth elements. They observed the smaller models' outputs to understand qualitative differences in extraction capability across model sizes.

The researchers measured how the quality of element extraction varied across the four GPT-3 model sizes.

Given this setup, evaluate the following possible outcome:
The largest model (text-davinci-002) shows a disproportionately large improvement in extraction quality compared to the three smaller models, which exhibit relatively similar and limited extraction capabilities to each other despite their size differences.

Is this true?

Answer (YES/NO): NO